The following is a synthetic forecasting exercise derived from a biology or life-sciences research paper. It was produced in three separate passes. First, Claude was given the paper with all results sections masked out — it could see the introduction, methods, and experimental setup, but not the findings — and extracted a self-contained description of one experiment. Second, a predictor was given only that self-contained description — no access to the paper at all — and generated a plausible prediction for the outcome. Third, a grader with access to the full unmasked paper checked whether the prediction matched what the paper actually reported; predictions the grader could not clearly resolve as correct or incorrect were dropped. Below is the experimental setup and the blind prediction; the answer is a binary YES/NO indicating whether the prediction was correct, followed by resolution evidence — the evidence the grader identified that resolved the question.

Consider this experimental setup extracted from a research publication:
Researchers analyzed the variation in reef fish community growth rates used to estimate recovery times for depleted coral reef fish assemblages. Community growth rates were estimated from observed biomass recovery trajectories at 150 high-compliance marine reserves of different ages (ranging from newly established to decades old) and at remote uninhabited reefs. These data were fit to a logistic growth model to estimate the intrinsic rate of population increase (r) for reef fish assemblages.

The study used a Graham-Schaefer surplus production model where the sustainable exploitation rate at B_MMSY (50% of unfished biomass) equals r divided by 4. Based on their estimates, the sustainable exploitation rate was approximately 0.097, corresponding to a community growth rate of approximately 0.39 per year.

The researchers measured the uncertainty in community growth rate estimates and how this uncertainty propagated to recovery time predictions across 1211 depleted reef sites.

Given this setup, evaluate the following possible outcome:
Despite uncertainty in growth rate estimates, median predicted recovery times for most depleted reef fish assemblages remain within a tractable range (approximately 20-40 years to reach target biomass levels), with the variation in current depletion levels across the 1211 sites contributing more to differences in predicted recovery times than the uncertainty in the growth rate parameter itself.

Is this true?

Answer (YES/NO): NO